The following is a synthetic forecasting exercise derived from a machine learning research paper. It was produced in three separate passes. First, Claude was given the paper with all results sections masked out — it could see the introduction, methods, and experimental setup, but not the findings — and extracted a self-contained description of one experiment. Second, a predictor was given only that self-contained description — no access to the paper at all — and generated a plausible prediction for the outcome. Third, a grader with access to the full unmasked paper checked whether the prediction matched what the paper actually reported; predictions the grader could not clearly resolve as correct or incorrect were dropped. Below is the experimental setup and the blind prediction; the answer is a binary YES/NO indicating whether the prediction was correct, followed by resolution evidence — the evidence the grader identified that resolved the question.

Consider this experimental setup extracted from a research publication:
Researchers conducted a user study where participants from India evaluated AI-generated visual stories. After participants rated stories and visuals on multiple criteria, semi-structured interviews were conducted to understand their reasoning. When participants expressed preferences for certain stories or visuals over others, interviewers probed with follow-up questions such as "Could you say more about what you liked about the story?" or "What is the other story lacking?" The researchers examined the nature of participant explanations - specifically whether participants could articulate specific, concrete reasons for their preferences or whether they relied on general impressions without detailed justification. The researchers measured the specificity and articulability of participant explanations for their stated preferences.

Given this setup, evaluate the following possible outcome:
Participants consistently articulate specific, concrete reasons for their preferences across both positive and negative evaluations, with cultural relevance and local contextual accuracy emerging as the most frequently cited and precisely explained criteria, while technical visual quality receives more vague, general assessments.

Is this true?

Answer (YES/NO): NO